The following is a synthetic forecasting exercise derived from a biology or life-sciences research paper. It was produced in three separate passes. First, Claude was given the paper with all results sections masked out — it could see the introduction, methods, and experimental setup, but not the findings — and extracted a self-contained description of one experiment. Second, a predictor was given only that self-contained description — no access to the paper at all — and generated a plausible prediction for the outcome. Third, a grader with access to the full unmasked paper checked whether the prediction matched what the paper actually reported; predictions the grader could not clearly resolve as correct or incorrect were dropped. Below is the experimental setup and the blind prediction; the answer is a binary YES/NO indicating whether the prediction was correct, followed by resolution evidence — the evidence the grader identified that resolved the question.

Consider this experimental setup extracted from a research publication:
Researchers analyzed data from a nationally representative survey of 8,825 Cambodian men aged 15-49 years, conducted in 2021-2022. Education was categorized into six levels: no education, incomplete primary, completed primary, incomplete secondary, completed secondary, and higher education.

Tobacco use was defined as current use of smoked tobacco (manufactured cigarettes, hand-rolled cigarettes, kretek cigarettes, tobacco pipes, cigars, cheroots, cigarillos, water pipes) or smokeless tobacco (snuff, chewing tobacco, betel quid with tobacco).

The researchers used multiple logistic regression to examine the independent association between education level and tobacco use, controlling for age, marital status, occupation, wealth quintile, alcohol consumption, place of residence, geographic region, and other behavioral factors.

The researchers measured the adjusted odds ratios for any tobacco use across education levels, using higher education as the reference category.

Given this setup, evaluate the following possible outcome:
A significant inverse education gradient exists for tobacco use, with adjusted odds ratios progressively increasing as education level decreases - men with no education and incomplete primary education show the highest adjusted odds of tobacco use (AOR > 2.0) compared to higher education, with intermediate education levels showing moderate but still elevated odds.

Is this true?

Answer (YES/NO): YES